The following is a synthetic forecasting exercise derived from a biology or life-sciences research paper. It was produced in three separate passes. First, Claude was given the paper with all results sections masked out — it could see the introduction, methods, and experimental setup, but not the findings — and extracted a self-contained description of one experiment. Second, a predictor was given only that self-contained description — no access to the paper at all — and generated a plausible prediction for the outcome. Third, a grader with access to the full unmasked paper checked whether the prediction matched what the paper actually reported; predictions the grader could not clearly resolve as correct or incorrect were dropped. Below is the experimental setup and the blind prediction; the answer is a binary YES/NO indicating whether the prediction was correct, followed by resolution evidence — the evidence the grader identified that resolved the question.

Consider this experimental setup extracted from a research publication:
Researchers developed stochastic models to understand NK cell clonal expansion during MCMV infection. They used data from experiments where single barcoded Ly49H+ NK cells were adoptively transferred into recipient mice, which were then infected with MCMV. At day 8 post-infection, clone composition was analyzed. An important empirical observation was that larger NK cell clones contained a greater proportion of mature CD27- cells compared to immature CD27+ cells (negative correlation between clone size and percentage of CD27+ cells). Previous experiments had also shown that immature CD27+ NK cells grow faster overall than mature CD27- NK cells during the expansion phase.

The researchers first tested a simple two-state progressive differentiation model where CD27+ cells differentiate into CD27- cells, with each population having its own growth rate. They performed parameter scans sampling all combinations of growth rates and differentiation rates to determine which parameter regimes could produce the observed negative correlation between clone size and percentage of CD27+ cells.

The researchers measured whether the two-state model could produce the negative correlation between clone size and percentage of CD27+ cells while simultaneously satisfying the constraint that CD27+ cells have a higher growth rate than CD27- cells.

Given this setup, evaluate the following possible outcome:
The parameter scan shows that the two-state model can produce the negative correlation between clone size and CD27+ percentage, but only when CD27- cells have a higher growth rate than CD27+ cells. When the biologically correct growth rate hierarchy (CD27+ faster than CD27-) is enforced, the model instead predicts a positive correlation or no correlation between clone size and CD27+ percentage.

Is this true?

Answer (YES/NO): YES